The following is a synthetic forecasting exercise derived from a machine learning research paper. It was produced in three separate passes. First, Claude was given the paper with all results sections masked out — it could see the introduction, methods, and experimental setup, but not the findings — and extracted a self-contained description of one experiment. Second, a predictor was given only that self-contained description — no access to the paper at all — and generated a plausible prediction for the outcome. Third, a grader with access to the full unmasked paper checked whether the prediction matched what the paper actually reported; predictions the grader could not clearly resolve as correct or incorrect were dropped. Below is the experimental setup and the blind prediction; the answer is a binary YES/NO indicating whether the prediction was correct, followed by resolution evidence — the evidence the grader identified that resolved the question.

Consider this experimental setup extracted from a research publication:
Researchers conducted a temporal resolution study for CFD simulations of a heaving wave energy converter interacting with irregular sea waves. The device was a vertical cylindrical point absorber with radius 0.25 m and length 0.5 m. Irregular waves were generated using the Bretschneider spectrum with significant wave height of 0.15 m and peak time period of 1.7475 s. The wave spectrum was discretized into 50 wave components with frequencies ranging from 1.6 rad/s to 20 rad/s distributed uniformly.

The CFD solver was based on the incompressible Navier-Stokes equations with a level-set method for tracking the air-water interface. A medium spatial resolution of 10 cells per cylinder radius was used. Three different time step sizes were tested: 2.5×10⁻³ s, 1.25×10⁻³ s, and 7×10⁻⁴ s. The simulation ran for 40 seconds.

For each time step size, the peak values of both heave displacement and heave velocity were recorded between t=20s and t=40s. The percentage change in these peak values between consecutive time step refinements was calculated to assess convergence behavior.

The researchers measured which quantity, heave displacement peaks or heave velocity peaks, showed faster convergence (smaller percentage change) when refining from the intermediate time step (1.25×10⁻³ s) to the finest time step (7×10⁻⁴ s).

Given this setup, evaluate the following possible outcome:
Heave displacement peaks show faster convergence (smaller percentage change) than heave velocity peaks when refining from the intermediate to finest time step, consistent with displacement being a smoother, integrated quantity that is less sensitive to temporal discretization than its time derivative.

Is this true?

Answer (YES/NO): NO